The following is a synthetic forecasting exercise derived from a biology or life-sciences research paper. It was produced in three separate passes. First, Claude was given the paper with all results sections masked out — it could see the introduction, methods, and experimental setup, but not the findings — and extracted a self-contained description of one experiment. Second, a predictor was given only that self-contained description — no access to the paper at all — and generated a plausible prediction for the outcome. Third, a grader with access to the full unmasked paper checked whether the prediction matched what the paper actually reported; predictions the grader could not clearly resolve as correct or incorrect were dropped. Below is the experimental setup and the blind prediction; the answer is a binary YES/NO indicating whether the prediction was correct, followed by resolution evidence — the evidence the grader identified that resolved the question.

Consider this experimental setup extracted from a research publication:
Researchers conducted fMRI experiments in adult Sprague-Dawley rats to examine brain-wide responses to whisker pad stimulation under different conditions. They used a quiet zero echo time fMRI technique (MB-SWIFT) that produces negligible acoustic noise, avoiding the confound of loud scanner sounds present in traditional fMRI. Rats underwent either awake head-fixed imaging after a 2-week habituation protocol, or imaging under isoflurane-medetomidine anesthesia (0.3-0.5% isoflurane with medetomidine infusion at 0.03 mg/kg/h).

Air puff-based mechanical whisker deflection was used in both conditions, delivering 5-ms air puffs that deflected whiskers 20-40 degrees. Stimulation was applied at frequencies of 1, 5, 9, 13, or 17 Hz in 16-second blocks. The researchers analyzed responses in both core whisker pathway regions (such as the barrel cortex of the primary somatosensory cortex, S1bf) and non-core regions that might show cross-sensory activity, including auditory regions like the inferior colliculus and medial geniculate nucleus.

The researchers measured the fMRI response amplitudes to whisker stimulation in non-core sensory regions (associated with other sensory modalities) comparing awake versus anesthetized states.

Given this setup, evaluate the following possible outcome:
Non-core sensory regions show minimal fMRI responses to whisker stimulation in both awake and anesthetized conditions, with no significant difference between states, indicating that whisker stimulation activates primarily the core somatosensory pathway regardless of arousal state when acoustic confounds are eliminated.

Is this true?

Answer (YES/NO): NO